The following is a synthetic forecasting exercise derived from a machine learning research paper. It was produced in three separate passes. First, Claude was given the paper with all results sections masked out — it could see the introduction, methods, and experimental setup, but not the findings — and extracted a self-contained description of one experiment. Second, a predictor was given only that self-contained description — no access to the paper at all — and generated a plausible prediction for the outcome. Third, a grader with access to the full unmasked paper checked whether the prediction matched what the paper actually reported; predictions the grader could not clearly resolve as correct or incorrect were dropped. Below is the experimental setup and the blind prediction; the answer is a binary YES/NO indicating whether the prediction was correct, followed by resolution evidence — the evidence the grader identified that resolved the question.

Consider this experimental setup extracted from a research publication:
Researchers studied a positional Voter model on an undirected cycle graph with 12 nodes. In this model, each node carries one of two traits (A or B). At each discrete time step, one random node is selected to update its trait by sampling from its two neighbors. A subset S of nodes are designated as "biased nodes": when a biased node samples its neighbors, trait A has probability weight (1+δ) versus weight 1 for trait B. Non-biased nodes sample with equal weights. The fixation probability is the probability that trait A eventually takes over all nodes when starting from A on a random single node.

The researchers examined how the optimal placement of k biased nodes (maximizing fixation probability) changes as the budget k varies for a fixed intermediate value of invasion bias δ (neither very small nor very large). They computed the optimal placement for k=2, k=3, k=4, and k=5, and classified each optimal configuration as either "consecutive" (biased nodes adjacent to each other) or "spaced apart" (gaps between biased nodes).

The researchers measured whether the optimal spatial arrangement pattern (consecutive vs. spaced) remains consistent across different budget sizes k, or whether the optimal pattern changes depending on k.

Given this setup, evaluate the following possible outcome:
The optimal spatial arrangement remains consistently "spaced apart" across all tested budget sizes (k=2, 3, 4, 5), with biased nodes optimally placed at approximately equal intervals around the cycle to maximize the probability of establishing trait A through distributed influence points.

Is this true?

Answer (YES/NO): NO